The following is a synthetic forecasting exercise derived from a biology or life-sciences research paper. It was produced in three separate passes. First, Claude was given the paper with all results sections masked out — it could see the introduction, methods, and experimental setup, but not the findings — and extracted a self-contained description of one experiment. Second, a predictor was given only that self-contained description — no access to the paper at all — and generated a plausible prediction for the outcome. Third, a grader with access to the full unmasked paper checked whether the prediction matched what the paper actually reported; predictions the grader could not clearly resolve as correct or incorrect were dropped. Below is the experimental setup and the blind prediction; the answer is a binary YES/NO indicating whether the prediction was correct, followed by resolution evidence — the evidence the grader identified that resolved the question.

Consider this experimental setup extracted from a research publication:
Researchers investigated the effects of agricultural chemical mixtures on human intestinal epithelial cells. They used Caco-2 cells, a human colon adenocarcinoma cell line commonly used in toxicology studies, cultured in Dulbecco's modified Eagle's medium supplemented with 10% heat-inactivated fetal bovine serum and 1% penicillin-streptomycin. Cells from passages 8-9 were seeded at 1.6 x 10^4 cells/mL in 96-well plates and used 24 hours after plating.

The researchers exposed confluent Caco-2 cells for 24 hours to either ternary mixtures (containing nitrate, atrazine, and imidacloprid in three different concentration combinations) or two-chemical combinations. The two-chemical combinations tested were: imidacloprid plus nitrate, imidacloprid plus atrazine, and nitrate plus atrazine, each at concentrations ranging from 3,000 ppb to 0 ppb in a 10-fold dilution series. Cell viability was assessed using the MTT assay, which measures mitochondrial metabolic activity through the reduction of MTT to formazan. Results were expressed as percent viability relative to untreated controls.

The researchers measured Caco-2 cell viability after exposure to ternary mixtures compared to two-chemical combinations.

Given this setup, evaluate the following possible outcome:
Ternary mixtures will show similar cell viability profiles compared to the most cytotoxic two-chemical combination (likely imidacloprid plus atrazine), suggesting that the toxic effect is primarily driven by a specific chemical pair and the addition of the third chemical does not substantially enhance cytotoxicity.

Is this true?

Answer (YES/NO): NO